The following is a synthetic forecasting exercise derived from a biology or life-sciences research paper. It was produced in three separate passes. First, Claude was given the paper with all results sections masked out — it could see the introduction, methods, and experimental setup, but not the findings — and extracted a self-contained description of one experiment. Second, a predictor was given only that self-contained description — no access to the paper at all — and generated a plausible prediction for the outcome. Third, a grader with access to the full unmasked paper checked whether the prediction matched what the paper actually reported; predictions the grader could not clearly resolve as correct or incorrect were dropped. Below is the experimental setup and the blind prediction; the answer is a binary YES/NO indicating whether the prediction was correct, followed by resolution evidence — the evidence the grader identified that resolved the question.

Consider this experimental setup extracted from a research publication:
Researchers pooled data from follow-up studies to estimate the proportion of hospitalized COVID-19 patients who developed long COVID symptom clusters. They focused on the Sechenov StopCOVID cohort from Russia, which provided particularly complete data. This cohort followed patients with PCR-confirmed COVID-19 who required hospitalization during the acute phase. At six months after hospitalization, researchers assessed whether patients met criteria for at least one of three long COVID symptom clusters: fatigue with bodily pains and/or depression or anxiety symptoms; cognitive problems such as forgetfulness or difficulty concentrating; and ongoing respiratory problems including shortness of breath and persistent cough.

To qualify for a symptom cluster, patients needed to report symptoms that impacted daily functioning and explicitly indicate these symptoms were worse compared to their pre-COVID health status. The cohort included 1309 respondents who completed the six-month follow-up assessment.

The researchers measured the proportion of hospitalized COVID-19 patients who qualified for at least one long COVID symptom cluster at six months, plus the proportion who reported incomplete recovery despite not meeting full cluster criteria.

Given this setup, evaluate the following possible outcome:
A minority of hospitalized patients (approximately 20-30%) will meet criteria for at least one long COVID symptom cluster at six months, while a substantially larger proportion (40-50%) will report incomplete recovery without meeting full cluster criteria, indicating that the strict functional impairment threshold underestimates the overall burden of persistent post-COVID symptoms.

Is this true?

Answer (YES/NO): NO